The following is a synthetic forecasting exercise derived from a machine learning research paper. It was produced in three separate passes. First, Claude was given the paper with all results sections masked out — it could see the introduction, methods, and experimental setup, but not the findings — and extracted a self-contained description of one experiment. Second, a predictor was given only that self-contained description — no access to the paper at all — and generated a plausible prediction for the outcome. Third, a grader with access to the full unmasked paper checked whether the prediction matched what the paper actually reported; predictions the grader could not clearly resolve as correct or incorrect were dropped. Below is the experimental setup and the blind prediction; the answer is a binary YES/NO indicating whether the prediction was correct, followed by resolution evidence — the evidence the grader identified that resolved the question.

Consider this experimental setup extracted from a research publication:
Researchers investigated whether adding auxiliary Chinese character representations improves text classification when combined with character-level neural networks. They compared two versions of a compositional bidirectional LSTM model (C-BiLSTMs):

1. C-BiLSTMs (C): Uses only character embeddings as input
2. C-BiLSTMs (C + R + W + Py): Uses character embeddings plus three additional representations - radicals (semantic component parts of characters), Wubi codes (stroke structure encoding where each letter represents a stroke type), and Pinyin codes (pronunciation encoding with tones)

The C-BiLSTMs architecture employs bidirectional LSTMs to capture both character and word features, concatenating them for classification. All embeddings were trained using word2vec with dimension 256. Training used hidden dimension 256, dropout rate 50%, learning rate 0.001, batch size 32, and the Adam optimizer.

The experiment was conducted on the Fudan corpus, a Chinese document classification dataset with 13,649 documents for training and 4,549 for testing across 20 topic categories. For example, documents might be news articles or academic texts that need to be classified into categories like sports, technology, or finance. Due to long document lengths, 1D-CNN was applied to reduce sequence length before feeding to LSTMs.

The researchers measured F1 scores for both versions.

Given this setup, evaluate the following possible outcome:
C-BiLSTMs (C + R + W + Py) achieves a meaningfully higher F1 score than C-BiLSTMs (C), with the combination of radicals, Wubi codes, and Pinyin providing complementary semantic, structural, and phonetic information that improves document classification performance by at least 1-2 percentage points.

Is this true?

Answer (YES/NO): NO